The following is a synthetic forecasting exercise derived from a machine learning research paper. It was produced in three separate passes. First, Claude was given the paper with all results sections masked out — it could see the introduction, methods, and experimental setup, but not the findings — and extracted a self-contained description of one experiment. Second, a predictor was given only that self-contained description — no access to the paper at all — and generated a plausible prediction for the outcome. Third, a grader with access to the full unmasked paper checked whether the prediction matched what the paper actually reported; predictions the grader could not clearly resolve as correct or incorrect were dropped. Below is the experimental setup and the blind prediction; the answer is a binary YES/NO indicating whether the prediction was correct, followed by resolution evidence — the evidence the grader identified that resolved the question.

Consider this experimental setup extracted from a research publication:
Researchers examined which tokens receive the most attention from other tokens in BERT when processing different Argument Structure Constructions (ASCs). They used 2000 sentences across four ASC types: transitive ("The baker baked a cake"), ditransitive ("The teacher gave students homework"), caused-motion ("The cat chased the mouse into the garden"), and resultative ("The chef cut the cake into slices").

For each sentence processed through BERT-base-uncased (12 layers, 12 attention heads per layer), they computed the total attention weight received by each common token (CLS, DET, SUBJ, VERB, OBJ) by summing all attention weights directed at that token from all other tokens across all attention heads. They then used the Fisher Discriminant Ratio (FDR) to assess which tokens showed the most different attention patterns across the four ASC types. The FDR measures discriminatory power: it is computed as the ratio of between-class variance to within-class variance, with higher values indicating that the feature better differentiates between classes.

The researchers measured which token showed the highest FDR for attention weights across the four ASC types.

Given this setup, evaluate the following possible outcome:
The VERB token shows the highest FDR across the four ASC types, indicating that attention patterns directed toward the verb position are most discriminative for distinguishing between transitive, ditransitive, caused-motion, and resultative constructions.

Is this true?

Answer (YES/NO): NO